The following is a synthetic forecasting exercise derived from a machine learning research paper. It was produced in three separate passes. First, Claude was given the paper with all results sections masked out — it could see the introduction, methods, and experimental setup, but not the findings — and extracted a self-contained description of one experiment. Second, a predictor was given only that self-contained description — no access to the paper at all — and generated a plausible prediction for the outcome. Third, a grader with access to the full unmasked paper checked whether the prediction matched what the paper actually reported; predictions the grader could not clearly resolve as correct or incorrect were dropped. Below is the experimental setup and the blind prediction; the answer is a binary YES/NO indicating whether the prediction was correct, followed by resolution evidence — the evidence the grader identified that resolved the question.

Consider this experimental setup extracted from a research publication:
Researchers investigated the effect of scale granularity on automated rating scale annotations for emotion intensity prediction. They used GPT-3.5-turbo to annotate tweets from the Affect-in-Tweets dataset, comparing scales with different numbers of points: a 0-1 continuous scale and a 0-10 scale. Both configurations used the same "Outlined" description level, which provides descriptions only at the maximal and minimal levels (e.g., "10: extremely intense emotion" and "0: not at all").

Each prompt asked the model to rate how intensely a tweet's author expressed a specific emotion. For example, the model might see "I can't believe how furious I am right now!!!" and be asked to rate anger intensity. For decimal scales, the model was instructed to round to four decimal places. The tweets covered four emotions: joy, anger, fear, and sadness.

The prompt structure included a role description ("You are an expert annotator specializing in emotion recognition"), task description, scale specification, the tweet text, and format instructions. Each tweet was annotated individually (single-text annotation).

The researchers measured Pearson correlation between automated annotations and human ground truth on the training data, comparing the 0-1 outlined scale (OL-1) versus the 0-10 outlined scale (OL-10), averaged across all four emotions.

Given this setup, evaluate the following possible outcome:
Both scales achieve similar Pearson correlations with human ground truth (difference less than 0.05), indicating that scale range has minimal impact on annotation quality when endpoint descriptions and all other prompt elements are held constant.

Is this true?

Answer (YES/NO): NO